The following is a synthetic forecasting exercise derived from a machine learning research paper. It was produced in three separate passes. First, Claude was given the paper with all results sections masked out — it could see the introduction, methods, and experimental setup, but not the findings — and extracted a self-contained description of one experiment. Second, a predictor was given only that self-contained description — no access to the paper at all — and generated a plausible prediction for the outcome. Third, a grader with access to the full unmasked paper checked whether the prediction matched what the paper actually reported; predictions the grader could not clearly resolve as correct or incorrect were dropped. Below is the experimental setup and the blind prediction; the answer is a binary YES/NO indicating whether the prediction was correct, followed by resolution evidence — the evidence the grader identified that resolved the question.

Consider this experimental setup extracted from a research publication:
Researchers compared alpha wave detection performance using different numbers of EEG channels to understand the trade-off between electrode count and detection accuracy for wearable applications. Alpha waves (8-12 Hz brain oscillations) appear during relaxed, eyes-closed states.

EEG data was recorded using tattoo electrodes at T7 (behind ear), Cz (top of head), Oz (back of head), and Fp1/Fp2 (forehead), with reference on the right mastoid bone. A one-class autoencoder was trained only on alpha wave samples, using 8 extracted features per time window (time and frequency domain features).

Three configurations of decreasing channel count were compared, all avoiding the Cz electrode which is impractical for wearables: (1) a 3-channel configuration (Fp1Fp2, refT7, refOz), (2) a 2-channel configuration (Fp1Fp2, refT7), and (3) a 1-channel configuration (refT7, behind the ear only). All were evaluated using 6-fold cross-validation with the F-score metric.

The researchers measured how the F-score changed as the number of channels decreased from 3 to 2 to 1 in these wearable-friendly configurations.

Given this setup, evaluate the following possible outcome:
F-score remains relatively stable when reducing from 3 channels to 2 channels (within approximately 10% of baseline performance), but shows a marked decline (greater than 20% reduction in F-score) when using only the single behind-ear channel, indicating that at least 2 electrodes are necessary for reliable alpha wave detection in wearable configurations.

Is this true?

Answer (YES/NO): NO